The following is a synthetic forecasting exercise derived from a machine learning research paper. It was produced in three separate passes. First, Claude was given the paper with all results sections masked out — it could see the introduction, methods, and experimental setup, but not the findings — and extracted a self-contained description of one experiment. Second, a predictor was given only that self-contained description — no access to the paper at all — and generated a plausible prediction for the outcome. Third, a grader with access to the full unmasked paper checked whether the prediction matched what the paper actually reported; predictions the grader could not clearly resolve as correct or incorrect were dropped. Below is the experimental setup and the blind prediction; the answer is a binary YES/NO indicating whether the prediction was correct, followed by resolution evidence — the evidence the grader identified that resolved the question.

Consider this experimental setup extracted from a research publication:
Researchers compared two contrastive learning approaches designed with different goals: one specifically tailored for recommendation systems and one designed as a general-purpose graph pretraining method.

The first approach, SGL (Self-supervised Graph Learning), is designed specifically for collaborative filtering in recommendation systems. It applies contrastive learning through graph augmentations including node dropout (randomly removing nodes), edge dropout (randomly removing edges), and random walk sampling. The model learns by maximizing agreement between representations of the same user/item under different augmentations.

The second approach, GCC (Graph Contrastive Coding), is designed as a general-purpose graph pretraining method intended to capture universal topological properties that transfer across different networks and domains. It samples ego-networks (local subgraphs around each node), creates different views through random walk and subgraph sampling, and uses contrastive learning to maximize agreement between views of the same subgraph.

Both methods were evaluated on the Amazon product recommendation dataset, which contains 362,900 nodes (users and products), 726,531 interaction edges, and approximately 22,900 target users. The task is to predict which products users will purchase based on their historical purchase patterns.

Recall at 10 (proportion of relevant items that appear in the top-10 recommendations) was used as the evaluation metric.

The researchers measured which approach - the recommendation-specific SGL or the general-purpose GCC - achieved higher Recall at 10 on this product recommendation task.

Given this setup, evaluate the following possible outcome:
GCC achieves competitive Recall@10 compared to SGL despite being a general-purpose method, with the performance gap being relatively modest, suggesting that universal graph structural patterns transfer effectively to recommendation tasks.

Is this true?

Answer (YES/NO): NO